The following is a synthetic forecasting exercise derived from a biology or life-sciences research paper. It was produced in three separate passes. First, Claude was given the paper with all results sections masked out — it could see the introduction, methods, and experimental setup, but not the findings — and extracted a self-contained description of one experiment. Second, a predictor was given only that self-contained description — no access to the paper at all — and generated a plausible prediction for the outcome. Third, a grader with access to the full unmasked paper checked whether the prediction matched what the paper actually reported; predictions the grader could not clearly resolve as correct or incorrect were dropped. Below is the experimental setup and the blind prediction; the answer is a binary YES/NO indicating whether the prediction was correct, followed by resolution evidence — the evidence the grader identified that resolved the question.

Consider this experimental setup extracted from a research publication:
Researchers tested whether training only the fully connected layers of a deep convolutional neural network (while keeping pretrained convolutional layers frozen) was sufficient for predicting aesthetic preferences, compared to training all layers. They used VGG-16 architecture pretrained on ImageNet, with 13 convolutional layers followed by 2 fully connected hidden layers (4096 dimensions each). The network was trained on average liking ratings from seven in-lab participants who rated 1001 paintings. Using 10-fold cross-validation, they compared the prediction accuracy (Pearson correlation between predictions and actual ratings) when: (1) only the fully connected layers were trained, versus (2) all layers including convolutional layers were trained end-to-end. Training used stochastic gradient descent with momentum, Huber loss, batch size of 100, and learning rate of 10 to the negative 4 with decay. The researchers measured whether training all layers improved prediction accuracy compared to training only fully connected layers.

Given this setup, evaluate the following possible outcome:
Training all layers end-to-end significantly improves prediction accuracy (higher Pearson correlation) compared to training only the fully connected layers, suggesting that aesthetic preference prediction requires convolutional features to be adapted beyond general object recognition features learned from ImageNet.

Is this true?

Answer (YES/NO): NO